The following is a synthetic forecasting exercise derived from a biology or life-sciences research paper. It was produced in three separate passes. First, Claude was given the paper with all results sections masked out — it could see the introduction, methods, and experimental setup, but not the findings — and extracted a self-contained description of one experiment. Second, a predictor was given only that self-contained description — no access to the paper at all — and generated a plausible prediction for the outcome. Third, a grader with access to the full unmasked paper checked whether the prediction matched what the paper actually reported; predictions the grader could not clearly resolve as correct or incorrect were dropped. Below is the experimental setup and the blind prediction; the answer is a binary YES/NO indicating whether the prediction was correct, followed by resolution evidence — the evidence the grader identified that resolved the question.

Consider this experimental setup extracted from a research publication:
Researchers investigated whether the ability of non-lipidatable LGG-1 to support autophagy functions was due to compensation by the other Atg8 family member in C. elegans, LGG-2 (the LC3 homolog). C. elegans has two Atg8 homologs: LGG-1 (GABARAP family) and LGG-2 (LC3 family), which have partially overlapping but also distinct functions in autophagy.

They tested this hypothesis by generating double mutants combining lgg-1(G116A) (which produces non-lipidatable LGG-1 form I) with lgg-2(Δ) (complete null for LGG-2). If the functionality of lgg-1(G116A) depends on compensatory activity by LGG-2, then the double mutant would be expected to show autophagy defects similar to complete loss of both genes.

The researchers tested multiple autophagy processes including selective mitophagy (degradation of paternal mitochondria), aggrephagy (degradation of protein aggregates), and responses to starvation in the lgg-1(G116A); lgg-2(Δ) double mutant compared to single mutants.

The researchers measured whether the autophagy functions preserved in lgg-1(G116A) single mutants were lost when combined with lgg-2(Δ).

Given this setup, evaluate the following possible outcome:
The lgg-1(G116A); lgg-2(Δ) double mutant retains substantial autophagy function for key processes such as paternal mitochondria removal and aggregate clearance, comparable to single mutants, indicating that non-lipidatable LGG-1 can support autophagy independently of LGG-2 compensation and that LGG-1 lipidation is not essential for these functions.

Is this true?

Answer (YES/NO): NO